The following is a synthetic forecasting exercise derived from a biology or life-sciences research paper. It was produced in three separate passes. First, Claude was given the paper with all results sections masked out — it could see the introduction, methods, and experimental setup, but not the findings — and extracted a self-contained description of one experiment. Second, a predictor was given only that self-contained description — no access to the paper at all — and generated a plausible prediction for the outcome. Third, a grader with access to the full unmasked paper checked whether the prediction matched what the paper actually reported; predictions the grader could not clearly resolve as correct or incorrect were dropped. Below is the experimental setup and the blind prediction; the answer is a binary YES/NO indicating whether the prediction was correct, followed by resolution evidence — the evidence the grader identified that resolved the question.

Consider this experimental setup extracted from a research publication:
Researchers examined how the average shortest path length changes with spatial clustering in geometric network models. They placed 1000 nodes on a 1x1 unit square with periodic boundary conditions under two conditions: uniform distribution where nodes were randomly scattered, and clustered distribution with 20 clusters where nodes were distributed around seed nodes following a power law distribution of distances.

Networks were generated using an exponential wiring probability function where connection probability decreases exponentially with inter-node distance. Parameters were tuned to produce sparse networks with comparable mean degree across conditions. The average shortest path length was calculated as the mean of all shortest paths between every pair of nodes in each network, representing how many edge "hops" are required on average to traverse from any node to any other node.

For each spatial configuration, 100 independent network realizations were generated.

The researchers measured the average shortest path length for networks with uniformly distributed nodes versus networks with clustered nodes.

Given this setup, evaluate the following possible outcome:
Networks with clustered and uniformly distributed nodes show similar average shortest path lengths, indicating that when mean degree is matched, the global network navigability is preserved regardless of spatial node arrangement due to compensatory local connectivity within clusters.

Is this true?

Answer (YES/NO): NO